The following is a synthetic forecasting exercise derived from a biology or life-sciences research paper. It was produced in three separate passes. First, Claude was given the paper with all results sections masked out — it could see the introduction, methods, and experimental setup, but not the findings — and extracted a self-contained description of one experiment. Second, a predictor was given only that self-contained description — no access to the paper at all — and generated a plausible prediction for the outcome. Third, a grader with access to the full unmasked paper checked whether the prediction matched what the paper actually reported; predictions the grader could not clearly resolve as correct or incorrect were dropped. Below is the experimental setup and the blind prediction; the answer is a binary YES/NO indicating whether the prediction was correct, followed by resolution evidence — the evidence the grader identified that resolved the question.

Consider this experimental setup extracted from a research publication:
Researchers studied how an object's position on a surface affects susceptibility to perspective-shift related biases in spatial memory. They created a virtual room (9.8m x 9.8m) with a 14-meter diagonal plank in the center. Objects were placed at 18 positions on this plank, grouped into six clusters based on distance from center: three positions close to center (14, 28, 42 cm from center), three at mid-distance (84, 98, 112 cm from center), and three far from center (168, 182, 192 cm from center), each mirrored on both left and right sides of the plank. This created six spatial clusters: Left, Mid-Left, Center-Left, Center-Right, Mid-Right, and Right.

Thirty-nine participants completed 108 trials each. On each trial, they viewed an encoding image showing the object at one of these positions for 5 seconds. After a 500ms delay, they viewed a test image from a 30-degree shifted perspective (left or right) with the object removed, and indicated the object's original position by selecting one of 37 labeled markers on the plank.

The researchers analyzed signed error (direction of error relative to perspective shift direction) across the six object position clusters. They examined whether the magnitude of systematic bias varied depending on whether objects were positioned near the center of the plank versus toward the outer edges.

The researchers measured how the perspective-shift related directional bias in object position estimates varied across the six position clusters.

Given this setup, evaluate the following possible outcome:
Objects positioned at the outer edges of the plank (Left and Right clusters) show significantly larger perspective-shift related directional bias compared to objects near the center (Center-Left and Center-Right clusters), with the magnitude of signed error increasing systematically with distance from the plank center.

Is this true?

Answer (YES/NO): NO